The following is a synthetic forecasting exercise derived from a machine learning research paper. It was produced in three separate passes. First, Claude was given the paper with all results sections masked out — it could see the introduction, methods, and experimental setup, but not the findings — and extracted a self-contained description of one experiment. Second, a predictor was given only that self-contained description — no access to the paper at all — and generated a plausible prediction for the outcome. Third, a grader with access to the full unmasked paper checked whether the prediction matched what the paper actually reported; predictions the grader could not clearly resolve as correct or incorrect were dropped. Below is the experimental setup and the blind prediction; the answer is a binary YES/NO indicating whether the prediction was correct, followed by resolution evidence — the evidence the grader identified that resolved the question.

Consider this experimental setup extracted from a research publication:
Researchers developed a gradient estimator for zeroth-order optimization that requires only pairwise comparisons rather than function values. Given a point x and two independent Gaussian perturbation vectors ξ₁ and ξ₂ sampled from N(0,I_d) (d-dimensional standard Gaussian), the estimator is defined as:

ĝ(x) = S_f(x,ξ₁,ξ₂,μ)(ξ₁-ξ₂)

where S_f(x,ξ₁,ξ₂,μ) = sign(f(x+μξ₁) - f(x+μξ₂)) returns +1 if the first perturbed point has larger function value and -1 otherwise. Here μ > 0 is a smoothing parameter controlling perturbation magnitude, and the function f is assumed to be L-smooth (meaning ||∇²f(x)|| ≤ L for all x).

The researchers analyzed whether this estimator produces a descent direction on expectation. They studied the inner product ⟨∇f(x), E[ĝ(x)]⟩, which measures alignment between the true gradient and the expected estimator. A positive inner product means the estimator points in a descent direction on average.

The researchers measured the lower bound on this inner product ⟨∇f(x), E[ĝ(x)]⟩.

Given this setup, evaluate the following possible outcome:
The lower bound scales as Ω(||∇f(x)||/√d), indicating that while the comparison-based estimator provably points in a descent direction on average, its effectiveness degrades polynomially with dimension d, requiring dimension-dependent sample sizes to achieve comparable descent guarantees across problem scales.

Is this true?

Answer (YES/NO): NO